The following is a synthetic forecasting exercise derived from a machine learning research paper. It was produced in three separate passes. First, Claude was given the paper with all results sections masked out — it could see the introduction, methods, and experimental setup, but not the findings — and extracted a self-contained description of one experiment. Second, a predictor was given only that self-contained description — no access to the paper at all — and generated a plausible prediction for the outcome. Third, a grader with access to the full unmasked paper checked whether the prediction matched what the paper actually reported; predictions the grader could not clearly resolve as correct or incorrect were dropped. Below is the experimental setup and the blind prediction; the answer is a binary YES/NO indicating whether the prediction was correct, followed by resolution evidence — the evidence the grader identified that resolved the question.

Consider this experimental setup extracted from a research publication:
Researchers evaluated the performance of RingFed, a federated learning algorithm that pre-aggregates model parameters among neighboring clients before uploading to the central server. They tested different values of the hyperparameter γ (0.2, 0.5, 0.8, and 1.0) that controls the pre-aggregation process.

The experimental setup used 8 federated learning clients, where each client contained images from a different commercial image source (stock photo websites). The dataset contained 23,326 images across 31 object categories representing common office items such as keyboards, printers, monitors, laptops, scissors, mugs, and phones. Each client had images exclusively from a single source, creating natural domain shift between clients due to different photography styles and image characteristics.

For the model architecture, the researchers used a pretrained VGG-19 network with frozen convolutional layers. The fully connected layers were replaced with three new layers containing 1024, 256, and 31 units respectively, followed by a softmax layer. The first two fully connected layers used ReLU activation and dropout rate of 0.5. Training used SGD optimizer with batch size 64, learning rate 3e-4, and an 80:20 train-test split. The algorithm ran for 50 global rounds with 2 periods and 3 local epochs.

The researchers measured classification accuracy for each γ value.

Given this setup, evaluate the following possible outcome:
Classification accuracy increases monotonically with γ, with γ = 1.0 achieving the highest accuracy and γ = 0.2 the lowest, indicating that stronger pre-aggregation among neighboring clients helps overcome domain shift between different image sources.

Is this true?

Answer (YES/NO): NO